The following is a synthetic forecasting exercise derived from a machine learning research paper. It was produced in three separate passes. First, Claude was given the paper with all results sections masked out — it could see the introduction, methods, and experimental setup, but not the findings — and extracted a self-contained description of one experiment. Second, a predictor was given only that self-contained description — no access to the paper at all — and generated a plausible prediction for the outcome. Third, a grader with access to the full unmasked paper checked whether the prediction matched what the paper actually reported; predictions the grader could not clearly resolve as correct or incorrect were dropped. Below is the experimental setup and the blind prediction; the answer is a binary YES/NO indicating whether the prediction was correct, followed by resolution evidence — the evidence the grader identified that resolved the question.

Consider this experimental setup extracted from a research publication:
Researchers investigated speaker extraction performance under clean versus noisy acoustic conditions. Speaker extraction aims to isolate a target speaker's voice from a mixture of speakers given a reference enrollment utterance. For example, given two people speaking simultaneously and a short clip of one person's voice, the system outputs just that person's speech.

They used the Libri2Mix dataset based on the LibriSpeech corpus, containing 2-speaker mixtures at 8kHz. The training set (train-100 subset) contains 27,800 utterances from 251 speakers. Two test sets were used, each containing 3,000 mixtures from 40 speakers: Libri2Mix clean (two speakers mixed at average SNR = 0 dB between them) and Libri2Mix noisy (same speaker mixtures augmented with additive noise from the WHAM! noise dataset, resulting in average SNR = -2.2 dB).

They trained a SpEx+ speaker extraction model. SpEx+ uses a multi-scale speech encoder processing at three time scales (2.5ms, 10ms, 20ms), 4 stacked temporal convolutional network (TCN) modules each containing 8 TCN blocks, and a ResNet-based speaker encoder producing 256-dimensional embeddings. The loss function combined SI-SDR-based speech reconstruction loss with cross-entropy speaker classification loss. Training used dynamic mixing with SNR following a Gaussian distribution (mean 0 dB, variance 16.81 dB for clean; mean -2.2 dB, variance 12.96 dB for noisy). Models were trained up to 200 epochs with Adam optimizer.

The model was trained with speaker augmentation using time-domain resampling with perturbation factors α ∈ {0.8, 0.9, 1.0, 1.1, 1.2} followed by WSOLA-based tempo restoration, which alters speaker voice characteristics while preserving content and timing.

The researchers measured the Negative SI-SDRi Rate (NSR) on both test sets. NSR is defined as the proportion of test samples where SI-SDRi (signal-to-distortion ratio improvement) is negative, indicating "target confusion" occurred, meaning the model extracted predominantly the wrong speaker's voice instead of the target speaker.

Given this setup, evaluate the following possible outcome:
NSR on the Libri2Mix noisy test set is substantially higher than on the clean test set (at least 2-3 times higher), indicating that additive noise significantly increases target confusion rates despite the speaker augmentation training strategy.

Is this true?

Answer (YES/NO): NO